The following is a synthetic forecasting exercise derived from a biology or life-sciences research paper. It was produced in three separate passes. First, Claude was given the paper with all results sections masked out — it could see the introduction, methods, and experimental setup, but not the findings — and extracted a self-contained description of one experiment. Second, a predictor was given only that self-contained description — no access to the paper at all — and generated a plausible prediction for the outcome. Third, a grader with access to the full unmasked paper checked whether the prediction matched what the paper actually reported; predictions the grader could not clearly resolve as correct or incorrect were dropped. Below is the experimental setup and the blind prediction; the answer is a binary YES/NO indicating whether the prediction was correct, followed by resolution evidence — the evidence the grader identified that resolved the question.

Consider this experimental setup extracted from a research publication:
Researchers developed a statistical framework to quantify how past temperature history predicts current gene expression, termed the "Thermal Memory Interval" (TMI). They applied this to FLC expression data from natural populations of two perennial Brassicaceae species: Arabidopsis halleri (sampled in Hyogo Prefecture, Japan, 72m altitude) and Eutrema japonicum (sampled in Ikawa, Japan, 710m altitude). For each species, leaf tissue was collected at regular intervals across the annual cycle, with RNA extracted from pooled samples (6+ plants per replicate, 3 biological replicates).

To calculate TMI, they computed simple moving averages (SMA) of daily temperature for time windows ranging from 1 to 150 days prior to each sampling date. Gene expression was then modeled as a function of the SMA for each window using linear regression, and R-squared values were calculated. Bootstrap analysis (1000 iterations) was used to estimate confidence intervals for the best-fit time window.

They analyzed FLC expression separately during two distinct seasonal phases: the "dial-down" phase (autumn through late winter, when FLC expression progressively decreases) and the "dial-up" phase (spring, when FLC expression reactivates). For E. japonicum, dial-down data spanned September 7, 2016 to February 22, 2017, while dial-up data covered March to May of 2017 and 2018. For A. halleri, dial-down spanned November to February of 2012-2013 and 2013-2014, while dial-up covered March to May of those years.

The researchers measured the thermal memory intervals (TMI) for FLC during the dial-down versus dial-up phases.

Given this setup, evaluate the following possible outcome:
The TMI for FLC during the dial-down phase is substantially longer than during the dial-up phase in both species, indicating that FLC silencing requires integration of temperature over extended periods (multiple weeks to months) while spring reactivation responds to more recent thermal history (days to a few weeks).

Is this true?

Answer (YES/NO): YES